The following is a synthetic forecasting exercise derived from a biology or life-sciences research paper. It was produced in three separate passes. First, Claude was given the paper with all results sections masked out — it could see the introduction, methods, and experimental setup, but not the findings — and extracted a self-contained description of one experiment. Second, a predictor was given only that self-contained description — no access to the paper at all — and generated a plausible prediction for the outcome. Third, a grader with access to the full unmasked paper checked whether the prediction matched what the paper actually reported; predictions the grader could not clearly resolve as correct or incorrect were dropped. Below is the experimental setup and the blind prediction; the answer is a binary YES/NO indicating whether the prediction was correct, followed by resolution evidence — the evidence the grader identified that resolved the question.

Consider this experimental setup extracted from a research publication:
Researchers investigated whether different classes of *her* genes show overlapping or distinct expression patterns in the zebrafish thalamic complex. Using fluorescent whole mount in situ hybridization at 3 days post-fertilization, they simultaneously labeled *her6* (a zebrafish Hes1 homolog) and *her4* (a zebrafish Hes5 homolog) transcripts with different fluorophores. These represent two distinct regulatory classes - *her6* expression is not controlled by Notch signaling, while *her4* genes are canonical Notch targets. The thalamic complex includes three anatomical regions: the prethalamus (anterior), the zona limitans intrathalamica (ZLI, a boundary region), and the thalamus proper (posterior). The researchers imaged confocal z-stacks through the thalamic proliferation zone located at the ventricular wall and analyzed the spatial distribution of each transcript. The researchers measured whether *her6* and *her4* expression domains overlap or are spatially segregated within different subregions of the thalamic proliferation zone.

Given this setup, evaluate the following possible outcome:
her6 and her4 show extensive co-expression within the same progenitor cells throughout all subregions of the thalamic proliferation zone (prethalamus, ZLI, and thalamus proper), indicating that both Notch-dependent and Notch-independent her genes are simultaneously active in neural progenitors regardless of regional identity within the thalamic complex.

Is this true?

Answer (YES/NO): NO